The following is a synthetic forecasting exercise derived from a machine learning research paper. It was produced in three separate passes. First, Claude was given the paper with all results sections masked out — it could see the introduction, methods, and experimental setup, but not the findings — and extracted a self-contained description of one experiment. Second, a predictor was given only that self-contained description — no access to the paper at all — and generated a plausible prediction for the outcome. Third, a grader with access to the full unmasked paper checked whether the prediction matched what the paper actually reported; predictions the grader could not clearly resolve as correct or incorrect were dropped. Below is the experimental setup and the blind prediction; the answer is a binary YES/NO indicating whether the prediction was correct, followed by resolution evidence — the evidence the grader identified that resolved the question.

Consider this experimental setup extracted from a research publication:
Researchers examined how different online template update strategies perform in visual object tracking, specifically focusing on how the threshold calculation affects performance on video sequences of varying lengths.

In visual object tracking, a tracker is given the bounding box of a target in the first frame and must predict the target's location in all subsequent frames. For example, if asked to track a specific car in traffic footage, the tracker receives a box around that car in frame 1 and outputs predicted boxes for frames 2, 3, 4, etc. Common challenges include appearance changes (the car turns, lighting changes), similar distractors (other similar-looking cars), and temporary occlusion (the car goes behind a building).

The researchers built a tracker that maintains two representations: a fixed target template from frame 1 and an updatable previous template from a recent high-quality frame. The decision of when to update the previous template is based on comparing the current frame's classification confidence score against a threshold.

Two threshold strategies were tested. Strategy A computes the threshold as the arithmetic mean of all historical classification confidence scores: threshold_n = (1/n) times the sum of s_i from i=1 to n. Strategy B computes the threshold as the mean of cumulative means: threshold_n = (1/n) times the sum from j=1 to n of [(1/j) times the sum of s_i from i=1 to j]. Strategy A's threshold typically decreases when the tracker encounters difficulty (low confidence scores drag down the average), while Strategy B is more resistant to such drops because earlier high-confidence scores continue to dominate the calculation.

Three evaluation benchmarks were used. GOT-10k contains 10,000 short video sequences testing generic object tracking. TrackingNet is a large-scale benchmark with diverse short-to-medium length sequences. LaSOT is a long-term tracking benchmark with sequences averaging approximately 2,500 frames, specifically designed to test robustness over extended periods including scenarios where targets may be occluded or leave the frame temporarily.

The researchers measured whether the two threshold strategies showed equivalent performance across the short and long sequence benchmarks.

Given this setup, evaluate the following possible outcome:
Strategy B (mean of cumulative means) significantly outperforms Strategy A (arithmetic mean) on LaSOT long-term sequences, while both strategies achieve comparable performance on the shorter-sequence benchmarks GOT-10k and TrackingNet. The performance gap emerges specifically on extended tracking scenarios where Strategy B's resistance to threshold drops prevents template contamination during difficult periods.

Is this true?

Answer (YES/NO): YES